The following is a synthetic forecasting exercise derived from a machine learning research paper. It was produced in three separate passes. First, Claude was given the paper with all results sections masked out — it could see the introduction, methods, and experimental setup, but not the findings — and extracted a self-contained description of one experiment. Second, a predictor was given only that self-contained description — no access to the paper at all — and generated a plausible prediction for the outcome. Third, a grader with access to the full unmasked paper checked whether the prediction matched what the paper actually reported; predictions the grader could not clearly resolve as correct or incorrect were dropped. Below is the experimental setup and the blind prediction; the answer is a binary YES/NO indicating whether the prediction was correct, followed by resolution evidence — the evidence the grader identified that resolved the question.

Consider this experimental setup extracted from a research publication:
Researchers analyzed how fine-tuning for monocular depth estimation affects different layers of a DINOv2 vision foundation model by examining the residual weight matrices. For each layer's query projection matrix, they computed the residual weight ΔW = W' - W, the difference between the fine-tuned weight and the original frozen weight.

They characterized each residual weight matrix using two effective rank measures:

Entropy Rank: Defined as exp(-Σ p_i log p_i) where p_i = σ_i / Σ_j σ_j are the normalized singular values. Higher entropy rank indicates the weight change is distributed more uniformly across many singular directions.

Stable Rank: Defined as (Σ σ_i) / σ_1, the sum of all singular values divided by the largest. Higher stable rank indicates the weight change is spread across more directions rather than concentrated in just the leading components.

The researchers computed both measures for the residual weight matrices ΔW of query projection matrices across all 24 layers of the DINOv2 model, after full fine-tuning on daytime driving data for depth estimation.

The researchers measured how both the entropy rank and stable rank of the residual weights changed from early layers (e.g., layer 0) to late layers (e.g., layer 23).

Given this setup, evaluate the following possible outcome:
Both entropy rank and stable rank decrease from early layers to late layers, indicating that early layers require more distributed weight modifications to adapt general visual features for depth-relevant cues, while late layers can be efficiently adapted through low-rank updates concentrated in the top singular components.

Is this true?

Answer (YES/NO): NO